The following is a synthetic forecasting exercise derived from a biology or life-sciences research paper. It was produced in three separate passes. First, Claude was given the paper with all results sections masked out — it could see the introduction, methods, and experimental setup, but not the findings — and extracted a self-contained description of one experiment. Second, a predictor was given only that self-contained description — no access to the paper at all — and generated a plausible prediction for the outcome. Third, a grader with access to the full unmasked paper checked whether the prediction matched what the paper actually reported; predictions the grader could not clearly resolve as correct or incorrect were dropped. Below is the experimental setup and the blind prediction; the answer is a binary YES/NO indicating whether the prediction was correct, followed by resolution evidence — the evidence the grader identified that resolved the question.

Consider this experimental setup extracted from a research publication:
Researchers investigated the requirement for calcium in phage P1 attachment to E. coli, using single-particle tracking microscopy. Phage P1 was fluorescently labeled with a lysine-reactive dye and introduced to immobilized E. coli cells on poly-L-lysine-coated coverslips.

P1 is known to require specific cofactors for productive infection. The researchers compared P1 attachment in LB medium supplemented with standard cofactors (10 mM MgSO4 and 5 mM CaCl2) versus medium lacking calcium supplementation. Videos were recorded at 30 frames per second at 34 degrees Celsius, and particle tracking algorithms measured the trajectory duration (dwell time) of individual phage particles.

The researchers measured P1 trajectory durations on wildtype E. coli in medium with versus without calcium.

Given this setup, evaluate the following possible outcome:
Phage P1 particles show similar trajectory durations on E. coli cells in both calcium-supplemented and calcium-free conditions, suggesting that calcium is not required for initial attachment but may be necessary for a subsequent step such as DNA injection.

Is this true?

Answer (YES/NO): NO